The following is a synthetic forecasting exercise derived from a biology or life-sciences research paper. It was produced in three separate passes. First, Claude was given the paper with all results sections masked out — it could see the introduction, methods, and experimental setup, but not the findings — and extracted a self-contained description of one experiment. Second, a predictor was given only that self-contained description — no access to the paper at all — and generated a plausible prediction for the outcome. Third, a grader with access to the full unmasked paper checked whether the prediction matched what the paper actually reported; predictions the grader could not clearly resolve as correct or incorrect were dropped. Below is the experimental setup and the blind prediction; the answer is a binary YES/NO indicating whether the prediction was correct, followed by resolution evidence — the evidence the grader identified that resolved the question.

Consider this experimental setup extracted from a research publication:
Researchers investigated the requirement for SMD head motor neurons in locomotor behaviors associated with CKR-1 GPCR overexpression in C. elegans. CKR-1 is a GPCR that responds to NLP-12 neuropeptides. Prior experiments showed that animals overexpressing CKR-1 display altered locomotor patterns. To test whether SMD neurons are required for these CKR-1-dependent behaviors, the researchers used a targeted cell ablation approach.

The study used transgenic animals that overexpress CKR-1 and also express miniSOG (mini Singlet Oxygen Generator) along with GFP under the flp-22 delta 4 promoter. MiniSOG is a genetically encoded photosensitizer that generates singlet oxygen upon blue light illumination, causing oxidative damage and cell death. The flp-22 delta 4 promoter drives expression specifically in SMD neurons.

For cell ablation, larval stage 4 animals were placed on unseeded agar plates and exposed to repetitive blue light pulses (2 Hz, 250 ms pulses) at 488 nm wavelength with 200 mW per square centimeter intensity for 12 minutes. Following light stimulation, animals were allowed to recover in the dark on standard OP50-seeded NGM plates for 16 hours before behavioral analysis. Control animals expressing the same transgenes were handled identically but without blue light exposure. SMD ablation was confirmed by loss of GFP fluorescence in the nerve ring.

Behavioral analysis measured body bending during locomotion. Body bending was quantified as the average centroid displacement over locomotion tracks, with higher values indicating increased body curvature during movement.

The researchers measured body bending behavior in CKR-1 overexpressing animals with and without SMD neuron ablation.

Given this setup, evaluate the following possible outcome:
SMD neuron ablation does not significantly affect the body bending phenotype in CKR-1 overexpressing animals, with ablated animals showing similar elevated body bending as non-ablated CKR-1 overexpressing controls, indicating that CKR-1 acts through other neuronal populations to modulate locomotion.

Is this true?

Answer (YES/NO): NO